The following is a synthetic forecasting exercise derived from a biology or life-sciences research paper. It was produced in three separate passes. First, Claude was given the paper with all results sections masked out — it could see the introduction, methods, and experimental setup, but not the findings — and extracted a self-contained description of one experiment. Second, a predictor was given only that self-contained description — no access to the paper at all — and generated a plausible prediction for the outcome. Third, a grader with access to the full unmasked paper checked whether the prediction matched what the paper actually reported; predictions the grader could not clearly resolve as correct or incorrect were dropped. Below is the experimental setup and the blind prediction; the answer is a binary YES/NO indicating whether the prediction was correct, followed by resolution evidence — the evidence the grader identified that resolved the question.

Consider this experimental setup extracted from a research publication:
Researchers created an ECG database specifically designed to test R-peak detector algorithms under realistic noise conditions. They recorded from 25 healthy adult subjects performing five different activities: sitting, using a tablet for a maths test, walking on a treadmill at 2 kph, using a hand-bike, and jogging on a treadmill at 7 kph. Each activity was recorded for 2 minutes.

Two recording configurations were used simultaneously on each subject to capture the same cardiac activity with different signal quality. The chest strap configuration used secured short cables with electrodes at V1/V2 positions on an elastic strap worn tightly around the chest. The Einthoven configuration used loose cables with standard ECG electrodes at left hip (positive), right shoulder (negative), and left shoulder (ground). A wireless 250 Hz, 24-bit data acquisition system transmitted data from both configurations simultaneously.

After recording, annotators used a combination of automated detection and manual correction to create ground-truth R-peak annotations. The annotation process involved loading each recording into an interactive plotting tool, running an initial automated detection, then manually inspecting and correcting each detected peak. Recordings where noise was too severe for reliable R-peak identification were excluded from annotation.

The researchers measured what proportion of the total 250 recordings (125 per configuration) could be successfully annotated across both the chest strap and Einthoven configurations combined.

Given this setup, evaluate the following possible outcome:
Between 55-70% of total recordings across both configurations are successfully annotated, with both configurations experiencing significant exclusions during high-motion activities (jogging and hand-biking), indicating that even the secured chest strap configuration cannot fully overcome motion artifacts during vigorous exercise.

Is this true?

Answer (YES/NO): NO